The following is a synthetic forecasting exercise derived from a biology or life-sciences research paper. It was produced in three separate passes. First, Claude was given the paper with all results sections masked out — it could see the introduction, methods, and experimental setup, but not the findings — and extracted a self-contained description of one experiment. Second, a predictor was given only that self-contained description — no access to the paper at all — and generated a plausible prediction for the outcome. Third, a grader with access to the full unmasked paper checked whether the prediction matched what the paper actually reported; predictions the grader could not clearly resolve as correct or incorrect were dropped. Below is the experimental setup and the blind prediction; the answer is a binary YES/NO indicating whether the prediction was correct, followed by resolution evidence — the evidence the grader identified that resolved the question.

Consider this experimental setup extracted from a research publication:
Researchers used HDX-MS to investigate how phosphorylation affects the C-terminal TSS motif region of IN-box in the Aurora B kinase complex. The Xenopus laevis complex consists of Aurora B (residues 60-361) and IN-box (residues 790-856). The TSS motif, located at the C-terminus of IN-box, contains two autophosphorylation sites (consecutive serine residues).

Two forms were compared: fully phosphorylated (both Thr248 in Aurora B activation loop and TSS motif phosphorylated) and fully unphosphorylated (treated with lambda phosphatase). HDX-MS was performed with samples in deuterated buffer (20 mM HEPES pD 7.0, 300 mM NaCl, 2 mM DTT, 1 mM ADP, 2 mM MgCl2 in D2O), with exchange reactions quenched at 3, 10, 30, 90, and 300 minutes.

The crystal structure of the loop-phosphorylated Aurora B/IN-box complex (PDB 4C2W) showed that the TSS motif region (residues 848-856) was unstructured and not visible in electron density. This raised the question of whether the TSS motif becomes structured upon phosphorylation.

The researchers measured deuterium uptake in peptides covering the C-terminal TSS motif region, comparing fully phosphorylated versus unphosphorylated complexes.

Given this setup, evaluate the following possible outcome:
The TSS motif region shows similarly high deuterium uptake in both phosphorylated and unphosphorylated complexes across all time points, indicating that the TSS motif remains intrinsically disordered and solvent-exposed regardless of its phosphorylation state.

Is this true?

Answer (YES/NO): YES